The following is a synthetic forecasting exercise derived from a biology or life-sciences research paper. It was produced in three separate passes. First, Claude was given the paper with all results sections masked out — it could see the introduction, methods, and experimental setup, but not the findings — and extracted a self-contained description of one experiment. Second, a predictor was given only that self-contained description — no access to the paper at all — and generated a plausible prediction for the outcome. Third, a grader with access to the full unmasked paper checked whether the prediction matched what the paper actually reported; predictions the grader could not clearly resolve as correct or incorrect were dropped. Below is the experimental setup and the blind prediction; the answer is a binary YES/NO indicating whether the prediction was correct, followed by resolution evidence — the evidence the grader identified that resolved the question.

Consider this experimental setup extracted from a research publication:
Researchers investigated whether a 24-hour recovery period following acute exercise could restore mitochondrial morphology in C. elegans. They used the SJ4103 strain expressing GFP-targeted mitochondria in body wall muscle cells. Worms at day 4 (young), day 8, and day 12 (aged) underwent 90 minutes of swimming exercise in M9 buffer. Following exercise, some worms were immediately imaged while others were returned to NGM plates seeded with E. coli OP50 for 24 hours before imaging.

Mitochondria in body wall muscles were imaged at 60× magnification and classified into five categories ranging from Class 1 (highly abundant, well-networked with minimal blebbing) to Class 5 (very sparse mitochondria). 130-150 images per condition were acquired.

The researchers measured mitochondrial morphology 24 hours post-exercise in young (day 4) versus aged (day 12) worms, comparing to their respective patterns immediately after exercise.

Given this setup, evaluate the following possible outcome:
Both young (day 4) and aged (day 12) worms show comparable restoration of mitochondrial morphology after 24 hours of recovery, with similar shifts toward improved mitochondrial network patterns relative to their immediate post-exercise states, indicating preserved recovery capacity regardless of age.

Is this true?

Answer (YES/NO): NO